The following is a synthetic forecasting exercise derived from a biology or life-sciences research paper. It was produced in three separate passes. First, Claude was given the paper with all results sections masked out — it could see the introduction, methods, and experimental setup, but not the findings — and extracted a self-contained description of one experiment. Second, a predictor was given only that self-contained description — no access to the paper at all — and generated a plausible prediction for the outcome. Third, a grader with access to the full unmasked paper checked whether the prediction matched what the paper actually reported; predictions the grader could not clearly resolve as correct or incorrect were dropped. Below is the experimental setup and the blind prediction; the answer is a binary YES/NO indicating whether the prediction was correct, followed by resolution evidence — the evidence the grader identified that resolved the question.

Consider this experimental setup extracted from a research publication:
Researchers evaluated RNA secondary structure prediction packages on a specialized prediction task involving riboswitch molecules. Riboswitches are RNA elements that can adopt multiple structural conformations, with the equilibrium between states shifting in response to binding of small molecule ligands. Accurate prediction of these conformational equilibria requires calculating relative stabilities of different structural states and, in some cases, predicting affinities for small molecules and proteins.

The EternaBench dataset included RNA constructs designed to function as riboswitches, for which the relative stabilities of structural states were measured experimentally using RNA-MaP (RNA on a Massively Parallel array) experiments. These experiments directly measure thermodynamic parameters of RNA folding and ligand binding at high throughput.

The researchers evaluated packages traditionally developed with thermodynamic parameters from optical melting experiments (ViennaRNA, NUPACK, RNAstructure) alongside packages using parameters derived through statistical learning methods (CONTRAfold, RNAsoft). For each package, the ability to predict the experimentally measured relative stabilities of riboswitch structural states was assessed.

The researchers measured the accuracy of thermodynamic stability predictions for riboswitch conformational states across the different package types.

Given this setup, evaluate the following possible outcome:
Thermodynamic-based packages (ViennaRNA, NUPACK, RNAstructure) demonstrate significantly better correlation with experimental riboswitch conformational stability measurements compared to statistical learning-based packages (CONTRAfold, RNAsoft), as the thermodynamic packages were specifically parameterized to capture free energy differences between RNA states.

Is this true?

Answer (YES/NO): NO